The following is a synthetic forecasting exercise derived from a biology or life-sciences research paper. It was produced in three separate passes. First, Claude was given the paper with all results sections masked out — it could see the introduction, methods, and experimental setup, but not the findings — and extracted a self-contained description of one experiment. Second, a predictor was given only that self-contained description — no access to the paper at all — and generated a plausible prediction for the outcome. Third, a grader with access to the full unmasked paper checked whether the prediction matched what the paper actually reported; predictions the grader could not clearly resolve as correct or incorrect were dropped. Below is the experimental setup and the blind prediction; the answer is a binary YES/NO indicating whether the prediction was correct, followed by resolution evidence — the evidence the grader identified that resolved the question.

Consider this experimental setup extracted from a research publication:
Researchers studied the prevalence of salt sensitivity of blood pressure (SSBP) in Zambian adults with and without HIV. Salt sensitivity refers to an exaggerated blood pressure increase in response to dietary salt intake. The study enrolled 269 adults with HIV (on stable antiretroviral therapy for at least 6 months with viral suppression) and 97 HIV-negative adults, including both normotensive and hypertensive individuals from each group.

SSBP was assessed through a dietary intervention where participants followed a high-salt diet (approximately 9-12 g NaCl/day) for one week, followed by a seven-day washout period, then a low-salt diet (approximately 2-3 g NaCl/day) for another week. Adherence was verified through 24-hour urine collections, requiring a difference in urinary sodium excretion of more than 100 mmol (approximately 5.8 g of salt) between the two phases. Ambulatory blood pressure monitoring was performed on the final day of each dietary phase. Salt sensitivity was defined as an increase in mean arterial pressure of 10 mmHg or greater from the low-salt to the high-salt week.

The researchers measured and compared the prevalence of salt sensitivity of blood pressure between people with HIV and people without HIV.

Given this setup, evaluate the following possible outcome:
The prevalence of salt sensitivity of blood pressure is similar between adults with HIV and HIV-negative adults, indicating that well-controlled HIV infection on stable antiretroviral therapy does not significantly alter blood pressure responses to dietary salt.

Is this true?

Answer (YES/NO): YES